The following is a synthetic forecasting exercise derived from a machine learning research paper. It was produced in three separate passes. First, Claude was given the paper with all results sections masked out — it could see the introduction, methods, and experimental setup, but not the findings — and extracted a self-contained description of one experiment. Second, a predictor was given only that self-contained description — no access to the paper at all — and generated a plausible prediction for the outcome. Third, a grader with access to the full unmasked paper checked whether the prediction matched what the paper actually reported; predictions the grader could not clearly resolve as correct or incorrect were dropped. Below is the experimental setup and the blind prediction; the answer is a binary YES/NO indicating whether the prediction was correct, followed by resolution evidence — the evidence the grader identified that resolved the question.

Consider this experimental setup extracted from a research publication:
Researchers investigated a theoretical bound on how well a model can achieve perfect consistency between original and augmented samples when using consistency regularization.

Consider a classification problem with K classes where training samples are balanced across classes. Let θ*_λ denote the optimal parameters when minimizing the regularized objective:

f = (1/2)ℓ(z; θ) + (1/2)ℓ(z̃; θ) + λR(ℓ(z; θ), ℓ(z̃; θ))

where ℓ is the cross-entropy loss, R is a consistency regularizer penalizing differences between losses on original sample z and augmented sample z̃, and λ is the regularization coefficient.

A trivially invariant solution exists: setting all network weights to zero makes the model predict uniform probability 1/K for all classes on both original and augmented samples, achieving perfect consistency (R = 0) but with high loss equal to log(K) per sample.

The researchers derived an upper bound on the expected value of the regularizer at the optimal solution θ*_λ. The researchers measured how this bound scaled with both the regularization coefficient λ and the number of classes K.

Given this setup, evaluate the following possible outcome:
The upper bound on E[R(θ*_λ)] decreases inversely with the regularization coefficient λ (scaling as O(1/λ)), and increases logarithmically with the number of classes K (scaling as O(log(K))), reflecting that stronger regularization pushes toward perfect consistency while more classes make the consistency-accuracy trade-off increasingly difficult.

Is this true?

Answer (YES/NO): YES